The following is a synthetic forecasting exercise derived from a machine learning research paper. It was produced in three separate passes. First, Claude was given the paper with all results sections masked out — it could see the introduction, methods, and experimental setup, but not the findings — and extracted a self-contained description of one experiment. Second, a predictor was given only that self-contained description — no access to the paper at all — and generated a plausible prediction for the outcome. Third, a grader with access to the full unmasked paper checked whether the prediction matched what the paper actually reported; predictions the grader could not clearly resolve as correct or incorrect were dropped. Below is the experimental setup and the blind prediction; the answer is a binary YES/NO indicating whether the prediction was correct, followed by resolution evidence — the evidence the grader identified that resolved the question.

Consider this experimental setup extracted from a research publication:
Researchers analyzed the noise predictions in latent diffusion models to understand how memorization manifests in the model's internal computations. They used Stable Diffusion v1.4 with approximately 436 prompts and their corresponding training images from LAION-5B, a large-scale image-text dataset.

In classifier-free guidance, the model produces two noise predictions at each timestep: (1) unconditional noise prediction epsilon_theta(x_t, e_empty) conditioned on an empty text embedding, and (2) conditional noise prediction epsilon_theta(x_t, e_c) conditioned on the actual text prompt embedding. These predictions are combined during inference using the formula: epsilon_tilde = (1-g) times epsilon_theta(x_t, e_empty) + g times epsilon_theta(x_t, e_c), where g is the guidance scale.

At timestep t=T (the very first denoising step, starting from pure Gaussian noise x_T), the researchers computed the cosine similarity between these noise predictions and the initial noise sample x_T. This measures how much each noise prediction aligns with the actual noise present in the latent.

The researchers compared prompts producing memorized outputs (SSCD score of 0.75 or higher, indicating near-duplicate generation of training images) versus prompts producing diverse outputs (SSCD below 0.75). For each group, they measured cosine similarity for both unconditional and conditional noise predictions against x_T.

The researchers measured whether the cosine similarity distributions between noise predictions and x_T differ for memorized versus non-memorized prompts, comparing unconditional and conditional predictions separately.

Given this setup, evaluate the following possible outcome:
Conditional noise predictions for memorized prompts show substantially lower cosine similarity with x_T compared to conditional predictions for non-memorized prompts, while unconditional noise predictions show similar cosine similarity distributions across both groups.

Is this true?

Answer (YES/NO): NO